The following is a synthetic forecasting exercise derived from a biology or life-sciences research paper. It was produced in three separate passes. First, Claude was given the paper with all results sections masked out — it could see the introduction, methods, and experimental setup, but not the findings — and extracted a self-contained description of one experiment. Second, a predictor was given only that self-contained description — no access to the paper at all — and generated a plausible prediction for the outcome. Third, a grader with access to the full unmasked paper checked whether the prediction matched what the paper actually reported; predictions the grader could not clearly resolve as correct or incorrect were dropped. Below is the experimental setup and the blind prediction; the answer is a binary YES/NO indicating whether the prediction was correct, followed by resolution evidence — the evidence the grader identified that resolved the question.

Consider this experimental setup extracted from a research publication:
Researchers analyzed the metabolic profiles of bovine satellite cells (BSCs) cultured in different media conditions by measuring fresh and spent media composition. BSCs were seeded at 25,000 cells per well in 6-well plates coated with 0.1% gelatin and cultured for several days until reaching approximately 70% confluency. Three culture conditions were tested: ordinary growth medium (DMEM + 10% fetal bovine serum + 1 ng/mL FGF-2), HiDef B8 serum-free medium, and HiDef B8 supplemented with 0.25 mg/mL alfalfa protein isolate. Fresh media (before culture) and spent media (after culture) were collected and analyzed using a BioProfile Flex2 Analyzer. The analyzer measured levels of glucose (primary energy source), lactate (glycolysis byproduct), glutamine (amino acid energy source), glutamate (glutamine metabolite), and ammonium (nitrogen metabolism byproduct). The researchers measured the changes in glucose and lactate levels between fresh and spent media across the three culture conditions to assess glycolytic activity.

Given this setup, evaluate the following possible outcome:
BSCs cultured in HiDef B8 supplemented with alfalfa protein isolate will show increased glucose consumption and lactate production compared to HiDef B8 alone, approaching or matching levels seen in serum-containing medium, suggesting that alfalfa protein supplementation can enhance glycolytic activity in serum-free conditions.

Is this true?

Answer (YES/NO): NO